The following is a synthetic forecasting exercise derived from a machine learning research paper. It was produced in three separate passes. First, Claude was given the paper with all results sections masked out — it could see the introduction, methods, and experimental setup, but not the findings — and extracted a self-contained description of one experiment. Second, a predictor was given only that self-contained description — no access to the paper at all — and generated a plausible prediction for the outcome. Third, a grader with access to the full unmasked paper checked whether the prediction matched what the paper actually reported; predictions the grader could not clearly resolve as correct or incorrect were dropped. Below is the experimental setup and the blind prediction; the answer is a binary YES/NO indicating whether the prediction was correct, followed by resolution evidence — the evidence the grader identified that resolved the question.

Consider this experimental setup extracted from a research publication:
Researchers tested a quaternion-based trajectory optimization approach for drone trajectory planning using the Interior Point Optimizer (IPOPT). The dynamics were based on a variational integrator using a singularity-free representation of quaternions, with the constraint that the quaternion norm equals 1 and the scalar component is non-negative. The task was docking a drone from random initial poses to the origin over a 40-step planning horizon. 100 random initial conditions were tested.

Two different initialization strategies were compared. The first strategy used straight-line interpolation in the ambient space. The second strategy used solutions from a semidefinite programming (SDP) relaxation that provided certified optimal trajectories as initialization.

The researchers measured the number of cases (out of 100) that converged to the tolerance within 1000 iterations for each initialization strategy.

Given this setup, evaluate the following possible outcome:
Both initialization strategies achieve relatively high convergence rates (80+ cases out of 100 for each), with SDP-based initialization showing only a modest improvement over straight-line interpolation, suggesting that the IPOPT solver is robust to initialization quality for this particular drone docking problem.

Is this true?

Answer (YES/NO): NO